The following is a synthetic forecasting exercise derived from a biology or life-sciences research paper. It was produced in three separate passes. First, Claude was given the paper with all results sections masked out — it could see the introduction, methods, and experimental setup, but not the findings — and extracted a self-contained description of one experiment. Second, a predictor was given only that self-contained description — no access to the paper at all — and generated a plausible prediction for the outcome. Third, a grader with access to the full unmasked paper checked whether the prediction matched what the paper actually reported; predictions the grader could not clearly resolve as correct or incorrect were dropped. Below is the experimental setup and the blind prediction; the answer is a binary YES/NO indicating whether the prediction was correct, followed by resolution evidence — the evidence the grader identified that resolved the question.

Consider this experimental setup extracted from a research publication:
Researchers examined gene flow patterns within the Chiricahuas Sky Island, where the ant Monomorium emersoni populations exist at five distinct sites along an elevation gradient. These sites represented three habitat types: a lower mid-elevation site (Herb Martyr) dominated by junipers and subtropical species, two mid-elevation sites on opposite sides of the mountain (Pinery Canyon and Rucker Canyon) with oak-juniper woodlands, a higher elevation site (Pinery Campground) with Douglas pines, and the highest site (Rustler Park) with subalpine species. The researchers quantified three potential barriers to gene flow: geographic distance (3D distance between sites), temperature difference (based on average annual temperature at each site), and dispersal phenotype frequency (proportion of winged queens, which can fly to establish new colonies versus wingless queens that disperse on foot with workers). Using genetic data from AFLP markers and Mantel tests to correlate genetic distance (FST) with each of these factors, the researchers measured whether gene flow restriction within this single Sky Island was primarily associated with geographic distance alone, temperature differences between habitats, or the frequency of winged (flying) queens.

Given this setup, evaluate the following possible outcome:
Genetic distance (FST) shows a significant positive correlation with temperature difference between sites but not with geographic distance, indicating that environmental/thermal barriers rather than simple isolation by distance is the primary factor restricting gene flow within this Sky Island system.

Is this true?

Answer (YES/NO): YES